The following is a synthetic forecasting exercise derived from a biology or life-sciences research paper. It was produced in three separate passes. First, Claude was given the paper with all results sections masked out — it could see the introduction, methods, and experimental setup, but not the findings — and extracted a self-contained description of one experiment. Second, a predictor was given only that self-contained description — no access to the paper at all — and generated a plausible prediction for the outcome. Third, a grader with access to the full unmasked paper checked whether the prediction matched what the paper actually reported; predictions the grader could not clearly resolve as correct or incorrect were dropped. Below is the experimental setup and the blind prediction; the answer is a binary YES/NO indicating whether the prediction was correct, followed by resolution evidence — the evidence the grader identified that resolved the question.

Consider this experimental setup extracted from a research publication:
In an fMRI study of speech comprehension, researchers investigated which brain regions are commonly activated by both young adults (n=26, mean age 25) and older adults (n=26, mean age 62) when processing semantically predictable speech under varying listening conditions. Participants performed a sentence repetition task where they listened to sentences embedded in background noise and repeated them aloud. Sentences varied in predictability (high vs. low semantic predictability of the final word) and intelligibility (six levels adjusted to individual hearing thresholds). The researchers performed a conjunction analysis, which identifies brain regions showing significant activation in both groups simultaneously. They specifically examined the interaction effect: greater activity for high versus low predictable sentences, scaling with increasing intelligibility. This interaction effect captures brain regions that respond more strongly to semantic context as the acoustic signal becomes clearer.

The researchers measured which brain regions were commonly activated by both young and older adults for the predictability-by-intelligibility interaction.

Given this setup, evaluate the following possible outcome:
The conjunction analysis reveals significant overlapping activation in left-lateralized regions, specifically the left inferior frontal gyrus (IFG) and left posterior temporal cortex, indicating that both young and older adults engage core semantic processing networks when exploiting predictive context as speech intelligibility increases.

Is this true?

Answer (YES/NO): NO